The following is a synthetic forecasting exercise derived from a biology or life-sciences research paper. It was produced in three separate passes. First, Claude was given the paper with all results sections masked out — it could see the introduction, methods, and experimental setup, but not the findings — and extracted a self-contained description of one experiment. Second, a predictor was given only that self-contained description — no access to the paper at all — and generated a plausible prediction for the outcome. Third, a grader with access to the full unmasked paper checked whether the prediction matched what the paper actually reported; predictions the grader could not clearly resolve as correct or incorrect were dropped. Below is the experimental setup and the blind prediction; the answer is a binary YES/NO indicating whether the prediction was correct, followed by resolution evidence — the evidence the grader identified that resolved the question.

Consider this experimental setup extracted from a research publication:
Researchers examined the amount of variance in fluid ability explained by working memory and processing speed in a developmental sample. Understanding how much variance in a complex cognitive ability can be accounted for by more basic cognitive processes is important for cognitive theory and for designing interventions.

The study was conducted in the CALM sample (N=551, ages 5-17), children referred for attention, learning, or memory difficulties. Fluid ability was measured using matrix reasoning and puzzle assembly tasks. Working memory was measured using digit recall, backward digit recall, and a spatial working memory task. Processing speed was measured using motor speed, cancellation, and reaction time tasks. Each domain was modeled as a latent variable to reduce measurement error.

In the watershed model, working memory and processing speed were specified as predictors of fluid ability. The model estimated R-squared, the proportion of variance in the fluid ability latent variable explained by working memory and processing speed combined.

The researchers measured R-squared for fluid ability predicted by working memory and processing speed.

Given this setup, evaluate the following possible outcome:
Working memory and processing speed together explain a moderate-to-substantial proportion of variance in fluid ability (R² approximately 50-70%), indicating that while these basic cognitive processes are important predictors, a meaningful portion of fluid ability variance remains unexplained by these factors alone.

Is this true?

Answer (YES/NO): YES